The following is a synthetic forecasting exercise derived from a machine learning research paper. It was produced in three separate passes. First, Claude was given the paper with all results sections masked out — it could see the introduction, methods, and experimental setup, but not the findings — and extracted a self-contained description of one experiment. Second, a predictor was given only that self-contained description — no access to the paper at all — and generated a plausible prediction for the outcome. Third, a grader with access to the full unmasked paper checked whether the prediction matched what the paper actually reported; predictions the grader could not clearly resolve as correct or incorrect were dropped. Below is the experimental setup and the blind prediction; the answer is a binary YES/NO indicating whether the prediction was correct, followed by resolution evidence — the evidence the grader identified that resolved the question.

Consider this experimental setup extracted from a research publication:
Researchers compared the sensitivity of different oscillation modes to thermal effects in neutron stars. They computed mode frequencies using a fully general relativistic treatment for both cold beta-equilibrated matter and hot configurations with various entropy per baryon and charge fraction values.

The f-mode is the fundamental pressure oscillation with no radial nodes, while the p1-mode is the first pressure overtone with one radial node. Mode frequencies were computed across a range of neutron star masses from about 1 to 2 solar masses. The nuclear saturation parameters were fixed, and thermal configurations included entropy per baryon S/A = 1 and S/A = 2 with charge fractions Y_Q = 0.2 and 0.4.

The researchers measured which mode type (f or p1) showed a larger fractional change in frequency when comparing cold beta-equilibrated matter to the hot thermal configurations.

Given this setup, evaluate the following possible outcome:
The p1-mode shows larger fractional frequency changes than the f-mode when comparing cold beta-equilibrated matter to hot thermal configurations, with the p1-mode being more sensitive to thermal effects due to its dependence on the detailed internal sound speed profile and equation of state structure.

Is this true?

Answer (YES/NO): YES